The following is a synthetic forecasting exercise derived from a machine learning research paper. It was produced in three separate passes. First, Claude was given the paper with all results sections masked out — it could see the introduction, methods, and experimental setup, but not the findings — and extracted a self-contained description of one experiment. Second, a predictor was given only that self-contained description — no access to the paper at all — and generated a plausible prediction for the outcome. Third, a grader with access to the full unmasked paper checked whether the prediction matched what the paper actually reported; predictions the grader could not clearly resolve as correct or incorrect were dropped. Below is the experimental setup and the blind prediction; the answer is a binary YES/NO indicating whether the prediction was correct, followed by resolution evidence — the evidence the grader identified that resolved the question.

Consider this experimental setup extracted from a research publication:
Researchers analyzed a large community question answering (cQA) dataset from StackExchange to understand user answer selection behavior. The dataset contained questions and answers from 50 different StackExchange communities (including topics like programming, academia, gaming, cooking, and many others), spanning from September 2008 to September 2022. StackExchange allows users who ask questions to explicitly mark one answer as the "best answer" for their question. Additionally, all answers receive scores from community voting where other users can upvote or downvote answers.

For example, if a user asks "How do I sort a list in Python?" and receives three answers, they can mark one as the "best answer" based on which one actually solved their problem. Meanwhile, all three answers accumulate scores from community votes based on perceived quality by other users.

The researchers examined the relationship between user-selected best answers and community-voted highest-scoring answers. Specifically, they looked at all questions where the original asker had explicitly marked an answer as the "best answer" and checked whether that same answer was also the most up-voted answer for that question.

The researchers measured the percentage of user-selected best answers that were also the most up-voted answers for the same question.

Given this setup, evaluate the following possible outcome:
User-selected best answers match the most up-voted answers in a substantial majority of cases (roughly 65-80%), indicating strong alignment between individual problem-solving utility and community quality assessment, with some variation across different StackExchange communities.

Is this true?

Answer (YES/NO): NO